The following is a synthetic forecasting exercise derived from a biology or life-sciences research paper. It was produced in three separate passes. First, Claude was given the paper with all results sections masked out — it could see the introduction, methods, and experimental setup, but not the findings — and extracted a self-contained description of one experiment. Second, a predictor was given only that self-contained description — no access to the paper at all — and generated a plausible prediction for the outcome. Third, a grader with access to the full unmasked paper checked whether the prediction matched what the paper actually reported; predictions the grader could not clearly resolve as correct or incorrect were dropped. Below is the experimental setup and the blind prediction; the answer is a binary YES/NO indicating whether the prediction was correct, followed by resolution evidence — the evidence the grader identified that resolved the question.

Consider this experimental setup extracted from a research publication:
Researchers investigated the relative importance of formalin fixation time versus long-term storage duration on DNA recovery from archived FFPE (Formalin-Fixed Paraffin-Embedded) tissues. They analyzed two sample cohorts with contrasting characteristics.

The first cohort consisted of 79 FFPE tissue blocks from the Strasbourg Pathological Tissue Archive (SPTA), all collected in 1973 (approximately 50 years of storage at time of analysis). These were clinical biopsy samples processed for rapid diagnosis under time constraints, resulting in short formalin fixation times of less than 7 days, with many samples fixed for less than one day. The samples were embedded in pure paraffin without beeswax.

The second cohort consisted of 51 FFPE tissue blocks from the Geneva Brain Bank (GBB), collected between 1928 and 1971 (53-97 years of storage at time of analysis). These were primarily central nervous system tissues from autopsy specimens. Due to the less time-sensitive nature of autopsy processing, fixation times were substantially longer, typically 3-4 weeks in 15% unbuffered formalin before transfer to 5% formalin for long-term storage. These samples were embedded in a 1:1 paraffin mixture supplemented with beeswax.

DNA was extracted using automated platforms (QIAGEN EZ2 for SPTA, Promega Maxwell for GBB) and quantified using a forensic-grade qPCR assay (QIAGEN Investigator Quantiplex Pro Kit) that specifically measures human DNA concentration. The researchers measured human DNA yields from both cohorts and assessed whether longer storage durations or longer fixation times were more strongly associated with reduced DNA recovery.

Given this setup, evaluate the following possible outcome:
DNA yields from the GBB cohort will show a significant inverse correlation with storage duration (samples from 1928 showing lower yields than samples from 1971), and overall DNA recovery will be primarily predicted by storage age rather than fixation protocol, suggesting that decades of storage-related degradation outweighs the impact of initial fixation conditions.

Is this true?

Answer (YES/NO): NO